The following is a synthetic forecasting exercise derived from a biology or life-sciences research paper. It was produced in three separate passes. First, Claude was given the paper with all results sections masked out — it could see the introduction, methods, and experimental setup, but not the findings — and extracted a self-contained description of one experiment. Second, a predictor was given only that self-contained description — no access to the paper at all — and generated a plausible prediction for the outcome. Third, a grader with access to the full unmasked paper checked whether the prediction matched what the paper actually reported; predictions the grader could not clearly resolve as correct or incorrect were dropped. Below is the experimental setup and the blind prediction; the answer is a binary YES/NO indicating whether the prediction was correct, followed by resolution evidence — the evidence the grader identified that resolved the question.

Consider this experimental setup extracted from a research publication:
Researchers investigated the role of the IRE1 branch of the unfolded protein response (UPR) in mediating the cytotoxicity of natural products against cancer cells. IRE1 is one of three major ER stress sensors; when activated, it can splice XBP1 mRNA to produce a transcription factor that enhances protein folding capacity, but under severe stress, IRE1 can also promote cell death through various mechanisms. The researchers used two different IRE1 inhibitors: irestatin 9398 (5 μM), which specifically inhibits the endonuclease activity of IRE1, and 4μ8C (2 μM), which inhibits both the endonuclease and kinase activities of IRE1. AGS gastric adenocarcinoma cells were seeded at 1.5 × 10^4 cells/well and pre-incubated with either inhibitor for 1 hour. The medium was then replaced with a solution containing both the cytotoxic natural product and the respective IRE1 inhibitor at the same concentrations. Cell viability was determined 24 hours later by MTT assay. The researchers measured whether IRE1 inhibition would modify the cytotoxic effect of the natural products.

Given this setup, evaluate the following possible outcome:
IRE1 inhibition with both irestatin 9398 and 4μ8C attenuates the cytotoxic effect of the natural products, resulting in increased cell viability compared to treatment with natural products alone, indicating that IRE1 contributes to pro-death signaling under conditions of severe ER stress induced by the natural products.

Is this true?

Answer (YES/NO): NO